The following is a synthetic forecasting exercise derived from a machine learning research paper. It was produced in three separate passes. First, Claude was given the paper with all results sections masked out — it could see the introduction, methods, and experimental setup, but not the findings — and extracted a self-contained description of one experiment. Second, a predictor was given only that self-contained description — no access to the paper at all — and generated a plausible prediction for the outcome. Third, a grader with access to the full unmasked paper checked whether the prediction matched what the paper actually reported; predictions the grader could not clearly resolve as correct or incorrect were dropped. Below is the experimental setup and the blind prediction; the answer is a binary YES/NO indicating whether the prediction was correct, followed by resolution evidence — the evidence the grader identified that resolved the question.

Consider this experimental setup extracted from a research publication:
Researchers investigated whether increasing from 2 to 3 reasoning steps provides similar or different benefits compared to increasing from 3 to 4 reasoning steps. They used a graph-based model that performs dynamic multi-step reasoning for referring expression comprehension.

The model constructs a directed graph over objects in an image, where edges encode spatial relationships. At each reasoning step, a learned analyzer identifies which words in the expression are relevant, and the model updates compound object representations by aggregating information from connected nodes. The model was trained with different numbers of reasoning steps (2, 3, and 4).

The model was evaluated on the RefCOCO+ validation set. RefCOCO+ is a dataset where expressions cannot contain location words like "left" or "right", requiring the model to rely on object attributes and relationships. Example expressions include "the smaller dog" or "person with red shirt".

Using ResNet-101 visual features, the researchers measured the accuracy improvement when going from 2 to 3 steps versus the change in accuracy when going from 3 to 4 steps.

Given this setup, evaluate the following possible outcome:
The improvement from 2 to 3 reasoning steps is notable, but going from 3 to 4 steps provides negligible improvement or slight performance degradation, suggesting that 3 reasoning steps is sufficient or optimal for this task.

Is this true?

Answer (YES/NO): YES